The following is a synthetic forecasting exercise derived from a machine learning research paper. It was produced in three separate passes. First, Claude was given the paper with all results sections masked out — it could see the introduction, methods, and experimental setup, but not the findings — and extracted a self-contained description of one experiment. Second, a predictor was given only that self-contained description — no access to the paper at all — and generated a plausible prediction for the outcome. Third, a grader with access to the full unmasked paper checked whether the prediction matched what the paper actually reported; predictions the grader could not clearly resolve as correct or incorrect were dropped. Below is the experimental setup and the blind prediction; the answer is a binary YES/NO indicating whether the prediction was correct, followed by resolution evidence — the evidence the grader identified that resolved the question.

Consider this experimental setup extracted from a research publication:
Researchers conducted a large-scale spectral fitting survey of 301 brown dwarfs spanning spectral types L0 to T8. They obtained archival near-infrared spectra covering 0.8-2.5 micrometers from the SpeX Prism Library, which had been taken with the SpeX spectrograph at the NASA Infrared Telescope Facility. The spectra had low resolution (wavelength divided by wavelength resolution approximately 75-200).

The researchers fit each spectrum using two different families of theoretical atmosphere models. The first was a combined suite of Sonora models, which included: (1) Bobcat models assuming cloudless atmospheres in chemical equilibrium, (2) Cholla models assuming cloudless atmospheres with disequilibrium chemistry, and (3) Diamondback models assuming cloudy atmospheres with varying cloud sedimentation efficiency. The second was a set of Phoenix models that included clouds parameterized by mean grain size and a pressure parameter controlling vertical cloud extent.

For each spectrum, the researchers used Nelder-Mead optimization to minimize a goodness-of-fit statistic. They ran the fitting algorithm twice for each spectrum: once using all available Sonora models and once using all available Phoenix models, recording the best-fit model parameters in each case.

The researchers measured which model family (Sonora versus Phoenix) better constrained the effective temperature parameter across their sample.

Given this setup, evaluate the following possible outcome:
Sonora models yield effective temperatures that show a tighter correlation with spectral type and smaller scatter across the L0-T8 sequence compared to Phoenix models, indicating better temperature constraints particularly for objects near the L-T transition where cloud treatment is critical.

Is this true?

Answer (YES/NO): NO